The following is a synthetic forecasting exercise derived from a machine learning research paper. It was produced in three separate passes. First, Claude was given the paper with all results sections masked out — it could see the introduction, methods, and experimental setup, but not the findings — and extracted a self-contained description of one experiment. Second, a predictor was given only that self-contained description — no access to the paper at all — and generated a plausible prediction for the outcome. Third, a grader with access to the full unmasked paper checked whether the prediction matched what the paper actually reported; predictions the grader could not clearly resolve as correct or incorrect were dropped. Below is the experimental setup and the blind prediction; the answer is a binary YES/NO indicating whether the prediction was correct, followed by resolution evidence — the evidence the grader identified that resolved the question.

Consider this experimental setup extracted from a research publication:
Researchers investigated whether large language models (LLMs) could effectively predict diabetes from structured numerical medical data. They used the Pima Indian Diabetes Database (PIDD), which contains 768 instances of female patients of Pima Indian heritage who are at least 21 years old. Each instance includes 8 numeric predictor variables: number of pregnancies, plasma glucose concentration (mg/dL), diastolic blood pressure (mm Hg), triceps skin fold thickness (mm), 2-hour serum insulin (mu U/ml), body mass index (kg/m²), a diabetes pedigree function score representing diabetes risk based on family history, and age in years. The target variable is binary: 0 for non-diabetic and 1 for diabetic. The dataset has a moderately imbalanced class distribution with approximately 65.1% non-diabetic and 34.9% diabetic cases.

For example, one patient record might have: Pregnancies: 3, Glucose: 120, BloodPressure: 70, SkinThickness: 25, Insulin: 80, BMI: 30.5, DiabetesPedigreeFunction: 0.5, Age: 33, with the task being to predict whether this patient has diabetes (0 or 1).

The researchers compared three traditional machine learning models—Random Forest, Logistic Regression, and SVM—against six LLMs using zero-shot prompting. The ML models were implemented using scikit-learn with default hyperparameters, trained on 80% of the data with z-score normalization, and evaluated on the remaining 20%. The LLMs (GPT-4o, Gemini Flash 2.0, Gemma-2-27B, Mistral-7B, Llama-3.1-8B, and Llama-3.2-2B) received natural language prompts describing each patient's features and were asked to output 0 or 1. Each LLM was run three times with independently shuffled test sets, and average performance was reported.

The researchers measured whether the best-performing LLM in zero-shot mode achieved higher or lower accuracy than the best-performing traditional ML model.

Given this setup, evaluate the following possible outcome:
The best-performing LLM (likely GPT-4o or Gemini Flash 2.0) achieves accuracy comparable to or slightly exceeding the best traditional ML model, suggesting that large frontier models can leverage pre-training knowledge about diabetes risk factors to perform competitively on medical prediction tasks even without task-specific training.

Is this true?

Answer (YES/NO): NO